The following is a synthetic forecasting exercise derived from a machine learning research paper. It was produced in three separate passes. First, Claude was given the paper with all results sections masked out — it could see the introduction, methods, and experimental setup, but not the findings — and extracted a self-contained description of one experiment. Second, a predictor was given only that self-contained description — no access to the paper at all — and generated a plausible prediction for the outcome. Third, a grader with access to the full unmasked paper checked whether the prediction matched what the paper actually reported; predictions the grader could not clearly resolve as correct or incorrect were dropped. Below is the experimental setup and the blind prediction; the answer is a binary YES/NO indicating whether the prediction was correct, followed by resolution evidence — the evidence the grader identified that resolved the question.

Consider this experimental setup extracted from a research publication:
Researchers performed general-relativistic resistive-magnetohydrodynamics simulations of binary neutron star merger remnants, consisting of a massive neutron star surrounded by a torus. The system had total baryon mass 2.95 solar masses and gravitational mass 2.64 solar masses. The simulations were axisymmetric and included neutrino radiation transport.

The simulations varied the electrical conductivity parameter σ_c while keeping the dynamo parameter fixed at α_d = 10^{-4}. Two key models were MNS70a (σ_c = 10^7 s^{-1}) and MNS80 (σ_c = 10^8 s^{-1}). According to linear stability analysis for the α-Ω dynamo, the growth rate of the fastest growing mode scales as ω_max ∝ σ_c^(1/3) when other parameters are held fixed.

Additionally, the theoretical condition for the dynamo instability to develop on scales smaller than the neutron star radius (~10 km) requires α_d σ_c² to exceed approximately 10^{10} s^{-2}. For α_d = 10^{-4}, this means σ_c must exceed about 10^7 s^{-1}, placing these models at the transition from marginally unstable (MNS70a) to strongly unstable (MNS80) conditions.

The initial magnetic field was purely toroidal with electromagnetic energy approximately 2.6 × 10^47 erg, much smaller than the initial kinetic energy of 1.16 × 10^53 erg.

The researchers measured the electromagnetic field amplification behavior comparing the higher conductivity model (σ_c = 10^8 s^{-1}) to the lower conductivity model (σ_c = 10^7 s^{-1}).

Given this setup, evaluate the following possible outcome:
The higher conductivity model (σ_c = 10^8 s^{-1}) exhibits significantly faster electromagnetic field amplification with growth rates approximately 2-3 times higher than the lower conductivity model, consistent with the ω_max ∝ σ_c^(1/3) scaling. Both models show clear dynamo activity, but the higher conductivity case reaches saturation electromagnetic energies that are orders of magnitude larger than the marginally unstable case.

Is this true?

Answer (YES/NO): NO